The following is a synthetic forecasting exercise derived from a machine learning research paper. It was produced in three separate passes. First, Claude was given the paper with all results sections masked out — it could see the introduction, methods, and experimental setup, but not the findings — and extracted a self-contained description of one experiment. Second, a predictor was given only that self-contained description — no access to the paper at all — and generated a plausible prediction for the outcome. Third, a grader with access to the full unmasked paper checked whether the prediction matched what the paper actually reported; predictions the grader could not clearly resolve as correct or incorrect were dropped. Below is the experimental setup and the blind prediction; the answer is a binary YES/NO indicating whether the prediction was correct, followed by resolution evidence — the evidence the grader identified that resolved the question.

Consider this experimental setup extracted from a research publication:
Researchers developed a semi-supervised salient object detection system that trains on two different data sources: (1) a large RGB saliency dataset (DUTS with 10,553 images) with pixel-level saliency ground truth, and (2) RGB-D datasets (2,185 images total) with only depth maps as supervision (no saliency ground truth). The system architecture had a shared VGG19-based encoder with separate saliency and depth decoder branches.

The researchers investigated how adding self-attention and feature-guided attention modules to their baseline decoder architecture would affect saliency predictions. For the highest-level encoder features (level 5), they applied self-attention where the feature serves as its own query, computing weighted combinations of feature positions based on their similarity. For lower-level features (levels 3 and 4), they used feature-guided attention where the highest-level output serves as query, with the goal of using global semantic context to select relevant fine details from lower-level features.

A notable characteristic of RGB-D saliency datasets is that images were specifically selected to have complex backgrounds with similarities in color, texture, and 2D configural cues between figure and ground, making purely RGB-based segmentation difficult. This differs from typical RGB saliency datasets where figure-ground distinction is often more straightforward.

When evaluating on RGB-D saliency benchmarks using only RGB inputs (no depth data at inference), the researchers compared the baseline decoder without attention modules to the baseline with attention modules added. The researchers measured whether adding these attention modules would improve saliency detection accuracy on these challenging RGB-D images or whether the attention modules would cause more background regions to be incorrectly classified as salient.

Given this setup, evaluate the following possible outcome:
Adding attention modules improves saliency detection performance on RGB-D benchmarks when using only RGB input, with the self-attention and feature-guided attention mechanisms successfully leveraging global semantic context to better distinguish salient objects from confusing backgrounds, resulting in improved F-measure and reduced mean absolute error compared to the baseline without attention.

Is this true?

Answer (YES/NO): YES